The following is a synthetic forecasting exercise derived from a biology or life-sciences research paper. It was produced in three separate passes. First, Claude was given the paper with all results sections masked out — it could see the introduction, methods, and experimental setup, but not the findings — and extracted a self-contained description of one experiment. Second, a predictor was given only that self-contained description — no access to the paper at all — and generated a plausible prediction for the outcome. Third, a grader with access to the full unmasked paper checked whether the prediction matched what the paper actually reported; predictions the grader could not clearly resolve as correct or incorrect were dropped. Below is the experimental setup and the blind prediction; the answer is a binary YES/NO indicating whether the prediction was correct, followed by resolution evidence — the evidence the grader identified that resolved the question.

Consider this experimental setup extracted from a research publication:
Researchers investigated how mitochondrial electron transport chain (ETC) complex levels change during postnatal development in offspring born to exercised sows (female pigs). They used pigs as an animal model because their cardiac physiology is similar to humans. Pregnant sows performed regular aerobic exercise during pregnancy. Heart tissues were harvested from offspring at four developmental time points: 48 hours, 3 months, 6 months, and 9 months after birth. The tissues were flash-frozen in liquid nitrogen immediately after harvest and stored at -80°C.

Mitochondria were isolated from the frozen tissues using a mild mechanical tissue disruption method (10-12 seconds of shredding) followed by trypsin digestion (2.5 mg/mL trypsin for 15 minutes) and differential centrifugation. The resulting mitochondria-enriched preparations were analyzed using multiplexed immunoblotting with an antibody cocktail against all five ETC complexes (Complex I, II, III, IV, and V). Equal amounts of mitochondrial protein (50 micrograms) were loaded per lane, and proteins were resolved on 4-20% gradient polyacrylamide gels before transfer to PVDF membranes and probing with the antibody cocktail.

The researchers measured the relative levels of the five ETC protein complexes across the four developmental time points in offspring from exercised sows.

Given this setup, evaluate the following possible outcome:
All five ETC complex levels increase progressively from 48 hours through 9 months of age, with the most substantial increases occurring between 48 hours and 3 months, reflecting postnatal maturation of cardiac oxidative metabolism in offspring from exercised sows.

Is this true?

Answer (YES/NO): NO